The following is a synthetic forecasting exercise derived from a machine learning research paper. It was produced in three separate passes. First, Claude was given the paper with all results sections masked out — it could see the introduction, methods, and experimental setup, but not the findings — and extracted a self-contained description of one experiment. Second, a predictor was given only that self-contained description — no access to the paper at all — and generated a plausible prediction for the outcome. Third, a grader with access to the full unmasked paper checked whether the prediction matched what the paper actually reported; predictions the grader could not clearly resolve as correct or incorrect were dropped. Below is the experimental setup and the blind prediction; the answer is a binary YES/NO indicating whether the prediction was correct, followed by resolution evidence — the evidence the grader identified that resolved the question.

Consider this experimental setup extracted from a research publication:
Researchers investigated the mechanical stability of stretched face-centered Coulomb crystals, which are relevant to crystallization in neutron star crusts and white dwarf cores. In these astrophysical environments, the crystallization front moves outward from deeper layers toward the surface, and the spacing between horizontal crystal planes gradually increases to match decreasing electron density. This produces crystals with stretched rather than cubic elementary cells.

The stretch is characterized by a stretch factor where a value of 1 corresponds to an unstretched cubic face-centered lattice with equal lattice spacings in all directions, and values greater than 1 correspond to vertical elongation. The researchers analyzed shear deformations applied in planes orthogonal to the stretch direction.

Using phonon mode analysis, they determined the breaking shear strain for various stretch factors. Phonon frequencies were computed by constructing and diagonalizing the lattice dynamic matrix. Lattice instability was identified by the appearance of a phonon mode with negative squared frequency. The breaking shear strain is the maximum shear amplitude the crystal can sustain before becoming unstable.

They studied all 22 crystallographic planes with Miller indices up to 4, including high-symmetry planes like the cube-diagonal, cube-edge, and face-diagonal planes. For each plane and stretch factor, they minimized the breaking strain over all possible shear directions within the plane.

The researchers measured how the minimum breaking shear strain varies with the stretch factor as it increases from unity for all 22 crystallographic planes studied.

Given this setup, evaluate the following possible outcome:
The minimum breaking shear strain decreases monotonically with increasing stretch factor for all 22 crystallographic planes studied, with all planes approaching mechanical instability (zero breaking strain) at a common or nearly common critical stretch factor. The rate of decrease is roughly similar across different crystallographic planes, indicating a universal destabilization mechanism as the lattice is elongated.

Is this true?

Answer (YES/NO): NO